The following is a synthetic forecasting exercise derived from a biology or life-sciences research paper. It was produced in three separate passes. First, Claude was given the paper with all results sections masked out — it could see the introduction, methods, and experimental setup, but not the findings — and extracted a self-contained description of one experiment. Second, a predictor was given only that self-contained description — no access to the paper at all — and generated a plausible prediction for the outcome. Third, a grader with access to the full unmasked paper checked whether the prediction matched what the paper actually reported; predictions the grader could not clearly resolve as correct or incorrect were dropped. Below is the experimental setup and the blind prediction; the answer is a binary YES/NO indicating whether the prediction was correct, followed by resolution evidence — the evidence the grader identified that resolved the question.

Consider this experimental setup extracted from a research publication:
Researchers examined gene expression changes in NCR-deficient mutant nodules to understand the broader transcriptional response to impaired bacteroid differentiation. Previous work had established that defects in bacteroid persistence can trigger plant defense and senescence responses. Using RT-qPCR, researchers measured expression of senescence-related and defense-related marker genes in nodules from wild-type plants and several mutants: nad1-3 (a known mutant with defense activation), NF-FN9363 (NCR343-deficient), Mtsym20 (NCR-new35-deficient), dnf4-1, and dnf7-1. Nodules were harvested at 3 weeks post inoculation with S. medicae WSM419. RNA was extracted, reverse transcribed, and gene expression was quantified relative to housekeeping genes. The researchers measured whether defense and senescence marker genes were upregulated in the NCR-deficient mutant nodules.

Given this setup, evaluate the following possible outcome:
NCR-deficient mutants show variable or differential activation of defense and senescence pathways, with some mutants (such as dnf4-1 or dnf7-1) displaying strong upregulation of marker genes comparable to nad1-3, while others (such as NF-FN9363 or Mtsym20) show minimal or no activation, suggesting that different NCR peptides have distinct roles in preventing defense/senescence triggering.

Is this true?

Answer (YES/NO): NO